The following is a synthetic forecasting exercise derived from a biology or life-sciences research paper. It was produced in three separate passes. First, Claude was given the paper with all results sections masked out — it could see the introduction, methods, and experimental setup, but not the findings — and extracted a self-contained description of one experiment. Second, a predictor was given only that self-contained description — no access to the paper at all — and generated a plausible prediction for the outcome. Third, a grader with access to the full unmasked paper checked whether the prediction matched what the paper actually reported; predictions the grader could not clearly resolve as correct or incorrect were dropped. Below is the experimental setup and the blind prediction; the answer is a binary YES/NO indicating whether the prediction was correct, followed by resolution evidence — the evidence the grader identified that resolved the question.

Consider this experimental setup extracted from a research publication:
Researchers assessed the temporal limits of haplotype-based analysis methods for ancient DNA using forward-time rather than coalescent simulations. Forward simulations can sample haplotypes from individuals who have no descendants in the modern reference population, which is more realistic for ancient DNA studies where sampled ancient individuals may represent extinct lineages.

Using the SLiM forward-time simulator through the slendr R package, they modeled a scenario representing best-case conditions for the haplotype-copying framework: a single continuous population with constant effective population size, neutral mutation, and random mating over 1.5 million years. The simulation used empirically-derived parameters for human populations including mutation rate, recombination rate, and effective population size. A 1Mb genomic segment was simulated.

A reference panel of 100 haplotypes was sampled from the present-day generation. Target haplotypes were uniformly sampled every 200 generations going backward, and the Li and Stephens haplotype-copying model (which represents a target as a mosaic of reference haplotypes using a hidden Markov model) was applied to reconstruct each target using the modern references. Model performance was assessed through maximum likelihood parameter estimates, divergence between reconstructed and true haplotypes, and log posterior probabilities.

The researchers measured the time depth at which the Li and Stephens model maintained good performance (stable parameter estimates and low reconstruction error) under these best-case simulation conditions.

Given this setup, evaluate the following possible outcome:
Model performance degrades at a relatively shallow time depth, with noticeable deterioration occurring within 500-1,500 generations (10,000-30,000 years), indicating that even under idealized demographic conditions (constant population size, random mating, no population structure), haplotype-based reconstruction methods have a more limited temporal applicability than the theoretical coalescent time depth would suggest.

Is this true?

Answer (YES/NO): NO